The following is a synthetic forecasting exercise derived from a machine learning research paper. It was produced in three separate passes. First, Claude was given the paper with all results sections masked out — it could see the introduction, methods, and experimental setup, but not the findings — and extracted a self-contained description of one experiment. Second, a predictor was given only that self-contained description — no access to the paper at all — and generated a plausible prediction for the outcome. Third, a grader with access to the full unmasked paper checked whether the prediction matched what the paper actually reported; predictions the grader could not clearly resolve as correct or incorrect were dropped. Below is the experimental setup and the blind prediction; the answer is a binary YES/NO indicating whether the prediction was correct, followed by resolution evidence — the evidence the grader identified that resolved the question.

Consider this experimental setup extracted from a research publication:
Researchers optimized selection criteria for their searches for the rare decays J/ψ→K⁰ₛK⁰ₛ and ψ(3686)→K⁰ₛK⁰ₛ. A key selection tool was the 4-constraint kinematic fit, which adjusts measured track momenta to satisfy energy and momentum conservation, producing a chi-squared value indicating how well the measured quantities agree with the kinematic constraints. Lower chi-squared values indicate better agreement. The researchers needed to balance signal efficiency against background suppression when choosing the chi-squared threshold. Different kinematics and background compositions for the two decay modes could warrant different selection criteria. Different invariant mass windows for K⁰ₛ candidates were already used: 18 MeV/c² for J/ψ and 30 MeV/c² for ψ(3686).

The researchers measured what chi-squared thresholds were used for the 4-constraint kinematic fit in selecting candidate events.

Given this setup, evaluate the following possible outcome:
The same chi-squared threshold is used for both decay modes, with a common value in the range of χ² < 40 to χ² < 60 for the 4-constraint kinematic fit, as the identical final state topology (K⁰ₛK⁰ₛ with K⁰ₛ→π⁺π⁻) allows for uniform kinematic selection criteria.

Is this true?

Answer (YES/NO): NO